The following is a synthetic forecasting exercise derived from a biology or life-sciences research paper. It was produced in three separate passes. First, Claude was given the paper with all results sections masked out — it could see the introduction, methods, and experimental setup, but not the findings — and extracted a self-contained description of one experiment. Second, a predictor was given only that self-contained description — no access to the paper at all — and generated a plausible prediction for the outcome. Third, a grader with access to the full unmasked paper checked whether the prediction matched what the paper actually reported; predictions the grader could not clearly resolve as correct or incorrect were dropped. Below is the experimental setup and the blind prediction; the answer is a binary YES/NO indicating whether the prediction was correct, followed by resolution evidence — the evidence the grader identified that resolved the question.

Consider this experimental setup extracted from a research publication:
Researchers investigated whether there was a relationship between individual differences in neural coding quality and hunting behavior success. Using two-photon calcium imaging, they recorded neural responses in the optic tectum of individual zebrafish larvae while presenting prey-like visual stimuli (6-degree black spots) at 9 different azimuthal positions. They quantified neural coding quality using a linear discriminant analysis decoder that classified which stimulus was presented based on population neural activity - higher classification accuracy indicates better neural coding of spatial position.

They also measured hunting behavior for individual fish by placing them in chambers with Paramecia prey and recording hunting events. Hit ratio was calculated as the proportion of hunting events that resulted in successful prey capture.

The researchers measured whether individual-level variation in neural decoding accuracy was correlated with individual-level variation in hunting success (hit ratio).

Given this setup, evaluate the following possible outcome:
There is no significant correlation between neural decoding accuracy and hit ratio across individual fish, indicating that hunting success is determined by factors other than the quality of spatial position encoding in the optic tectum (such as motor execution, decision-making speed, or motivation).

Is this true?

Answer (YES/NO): NO